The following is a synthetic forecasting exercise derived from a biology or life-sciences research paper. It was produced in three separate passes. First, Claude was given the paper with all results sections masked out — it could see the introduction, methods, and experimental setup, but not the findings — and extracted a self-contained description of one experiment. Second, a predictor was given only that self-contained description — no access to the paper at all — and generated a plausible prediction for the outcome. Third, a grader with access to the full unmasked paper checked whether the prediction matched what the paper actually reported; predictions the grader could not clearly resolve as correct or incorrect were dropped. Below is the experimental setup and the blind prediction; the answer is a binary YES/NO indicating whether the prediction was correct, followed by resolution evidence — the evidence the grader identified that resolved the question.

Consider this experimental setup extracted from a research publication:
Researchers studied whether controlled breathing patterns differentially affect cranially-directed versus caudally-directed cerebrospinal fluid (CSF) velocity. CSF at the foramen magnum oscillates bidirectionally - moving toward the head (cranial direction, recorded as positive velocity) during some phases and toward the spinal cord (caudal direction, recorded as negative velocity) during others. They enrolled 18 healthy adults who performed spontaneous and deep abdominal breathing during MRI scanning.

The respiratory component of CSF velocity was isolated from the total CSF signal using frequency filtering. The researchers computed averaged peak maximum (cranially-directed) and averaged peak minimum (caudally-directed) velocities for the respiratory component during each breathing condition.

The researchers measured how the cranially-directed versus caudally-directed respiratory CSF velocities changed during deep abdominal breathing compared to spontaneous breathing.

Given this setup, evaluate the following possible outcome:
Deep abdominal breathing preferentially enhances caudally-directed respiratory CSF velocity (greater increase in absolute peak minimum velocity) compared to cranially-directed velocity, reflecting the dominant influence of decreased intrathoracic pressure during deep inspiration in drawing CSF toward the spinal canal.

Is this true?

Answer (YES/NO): NO